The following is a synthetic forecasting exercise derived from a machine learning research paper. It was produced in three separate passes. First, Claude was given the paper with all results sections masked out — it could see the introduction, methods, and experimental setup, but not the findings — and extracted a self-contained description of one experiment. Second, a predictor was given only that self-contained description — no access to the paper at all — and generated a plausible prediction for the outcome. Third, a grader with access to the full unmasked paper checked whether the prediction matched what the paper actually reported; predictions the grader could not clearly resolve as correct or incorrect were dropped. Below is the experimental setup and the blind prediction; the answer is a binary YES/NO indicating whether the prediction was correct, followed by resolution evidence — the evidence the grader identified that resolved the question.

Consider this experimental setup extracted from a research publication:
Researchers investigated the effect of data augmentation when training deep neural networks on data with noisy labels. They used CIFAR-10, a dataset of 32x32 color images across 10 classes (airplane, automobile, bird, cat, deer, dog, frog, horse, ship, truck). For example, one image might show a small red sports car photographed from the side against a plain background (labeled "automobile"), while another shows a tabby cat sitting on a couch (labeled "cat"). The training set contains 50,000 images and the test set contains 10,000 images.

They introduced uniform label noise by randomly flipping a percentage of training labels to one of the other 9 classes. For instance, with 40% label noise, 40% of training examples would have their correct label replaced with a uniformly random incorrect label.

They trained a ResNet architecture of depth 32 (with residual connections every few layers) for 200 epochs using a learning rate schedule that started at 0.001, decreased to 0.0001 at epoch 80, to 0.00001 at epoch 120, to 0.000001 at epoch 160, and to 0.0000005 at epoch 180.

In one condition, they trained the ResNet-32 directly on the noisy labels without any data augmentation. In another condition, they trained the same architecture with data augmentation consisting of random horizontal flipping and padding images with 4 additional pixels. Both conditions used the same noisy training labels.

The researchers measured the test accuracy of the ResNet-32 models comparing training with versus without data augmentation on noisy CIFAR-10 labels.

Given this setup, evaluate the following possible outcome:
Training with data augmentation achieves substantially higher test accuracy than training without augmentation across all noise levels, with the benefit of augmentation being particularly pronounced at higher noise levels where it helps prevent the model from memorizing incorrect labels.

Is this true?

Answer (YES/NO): YES